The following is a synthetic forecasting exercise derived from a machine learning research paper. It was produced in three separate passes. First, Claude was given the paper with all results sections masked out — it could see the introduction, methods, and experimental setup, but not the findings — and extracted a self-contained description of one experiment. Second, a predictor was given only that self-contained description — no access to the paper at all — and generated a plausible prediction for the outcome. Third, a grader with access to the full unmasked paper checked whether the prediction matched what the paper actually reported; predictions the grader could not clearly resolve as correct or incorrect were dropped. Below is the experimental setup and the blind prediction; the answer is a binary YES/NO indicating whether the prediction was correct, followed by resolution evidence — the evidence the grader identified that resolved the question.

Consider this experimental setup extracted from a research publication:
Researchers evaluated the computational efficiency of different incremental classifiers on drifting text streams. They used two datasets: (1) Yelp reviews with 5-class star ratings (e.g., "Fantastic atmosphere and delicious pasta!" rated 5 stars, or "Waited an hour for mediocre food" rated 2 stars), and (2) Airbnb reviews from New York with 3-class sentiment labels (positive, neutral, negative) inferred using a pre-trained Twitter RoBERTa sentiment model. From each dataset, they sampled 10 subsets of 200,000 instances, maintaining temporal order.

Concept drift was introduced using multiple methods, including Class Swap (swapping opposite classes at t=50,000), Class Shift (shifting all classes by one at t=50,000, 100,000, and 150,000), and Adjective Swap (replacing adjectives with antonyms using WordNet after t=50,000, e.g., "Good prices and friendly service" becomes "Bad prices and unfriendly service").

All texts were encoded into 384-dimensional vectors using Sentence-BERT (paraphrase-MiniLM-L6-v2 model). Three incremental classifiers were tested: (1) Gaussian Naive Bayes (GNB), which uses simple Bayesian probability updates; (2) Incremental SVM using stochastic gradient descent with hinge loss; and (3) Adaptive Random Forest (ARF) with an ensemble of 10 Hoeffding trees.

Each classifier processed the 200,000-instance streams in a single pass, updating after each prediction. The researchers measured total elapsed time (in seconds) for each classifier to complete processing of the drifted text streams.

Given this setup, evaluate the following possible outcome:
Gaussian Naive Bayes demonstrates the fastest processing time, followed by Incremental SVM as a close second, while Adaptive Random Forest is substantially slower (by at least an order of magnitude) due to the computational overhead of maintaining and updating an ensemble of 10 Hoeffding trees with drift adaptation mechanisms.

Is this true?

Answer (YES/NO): NO